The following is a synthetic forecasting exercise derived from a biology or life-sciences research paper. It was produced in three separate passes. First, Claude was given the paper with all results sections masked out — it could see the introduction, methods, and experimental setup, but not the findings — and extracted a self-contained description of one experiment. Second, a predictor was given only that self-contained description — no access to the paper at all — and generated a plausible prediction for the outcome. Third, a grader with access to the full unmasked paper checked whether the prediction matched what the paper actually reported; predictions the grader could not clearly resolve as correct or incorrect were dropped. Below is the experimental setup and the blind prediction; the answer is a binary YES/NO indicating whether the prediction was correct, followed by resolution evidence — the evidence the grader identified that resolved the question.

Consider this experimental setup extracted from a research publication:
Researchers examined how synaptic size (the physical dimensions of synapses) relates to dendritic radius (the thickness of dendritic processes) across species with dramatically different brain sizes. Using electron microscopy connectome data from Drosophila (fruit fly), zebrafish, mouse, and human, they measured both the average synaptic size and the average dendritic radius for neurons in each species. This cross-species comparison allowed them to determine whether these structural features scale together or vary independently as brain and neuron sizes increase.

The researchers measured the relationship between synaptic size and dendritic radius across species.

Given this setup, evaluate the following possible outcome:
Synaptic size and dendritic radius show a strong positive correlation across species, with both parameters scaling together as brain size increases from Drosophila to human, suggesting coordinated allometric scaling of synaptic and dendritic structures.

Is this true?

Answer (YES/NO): YES